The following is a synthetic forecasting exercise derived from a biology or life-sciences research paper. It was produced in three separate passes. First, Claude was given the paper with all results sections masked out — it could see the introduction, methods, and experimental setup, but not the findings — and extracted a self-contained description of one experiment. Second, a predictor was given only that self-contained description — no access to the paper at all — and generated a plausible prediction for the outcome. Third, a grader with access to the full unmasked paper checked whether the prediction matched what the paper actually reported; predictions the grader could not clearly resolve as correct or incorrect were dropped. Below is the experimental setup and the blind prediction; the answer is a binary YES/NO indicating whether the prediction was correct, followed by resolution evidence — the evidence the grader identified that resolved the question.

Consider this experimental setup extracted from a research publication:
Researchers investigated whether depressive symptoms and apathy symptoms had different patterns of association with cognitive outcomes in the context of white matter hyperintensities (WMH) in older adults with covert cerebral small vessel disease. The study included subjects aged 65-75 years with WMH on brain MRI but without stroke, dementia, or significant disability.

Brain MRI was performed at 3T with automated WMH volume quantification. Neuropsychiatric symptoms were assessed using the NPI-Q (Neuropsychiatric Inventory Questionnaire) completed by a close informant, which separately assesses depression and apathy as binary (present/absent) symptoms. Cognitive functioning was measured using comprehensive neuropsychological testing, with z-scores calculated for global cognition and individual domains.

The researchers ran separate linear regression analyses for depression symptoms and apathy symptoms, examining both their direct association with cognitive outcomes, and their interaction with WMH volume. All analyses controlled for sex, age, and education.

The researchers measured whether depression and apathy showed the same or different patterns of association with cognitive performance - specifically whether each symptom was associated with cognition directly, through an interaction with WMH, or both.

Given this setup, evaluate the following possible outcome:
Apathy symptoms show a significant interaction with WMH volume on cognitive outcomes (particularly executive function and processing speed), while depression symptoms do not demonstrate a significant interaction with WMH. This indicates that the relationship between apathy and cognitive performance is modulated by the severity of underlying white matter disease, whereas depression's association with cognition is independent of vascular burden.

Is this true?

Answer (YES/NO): NO